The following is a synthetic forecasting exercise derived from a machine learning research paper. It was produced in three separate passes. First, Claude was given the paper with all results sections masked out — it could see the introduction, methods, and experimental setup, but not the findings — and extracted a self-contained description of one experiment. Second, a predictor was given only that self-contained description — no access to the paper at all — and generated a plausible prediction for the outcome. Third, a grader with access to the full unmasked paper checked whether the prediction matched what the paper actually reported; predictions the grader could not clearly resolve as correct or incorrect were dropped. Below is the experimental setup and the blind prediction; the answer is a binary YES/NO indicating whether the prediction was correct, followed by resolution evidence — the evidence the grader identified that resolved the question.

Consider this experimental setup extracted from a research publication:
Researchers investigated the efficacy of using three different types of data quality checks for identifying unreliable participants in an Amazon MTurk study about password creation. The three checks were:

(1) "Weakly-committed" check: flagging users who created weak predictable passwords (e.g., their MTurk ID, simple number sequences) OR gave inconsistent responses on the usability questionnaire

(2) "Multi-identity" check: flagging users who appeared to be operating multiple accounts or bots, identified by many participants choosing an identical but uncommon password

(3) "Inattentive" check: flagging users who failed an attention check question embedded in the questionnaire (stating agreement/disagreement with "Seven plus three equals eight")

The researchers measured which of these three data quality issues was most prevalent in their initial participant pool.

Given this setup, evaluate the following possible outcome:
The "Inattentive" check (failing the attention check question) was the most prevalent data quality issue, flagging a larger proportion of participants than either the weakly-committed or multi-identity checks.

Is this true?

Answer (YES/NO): NO